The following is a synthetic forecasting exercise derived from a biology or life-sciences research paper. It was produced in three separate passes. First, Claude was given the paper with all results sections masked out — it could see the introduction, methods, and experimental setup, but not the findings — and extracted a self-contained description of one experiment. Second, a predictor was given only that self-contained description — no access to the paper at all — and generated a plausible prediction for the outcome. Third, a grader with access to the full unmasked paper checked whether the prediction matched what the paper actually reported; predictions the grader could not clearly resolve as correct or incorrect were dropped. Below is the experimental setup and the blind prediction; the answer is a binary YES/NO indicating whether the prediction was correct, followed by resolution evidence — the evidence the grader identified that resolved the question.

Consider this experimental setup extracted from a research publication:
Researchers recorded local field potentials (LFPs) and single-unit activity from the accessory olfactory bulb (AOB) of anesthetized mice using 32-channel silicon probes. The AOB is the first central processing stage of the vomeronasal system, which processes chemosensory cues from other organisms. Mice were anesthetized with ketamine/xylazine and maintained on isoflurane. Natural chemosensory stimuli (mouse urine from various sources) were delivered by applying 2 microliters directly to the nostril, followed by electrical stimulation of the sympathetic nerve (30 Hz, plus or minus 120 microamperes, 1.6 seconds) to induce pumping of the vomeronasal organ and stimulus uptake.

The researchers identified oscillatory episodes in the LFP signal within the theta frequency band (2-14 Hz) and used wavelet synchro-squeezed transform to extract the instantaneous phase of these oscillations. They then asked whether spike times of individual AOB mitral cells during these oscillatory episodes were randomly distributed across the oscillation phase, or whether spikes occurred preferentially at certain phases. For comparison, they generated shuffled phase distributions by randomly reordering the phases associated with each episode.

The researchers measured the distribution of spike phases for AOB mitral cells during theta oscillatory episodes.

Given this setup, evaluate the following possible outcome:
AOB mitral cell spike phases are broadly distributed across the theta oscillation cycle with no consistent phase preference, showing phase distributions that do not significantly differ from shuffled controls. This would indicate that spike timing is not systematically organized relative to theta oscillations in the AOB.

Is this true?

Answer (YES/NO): NO